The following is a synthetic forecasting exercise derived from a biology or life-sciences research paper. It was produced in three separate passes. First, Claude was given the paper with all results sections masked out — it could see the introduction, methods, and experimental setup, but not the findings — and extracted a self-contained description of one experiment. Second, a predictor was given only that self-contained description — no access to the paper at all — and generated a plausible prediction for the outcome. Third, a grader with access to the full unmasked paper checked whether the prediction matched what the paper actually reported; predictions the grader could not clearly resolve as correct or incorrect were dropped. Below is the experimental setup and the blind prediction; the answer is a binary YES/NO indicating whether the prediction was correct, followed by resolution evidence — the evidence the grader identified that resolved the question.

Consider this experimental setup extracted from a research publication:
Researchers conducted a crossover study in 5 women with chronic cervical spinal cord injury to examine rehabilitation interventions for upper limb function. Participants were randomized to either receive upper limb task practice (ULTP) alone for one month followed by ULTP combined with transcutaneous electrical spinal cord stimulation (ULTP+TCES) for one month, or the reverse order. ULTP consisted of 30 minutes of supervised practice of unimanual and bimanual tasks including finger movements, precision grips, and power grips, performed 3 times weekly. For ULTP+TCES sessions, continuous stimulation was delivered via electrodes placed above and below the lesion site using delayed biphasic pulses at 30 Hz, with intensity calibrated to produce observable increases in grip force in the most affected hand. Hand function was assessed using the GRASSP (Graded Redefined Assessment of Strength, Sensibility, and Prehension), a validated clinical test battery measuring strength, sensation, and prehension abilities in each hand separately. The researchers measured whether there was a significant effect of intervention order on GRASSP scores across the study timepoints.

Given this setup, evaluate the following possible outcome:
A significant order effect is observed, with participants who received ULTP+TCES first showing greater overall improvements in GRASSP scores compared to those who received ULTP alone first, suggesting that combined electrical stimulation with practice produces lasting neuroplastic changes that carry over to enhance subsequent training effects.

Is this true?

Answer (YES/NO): NO